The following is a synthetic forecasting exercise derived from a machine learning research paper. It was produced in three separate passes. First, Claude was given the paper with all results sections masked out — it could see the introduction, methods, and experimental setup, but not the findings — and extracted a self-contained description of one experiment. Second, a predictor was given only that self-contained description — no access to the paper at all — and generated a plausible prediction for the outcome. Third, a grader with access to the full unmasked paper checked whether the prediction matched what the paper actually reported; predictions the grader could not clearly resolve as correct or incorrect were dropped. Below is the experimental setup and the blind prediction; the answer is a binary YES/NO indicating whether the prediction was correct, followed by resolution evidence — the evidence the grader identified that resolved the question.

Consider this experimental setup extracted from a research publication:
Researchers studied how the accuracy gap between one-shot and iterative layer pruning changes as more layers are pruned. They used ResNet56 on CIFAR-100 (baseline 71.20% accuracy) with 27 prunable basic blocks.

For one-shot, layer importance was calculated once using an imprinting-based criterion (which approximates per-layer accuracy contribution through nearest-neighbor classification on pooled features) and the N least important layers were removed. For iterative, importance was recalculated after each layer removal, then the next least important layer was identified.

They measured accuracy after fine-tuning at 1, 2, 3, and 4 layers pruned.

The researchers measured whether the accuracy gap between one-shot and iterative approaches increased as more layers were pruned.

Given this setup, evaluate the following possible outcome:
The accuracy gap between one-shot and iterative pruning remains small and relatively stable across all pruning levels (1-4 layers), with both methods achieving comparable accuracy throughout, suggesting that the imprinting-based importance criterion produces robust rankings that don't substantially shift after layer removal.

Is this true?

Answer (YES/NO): YES